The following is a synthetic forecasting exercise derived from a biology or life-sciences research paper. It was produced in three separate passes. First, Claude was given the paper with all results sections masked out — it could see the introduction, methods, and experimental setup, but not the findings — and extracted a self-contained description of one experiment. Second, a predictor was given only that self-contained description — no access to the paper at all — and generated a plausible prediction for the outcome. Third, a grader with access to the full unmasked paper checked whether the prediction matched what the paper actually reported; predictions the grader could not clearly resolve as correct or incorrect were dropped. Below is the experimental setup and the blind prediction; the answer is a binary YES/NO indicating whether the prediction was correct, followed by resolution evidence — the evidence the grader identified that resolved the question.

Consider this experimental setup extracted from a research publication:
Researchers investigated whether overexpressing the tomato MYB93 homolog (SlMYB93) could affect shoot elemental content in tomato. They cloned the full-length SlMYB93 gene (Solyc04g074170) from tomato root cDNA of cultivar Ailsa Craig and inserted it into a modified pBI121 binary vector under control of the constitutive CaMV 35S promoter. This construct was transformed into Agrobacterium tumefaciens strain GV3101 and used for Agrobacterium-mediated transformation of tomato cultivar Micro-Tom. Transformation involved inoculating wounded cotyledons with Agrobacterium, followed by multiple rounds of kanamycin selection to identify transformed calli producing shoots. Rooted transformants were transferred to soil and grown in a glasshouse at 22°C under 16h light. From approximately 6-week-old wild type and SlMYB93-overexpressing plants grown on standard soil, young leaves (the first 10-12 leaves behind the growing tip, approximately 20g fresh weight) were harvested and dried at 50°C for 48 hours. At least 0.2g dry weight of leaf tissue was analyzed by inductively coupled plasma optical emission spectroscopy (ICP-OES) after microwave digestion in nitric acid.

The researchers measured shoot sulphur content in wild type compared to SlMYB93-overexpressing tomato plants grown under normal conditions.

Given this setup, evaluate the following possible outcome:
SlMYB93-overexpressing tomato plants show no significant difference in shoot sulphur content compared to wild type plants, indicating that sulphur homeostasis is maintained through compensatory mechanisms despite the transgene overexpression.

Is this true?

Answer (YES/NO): NO